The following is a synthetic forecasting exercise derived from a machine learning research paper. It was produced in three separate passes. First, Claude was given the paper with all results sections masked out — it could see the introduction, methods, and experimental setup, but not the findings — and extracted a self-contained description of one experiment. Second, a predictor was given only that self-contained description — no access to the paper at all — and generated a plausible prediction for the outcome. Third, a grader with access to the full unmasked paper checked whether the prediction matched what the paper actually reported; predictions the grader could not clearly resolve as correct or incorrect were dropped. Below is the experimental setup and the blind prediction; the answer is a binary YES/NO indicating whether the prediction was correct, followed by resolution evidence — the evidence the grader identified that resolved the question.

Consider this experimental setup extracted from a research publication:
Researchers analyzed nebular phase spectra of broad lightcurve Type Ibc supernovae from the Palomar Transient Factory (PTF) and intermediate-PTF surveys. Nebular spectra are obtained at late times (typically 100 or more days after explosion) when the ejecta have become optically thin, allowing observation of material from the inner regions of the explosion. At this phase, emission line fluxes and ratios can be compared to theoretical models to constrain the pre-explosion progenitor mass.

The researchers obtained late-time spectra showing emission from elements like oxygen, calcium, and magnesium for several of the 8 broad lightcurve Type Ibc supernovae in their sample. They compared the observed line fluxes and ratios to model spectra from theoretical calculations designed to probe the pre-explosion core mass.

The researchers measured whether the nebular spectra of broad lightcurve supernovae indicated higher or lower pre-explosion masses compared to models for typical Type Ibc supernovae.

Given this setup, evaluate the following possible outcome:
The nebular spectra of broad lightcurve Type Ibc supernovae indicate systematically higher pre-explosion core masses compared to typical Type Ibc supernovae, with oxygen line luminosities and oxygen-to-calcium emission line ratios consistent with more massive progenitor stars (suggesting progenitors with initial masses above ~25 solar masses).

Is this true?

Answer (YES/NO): YES